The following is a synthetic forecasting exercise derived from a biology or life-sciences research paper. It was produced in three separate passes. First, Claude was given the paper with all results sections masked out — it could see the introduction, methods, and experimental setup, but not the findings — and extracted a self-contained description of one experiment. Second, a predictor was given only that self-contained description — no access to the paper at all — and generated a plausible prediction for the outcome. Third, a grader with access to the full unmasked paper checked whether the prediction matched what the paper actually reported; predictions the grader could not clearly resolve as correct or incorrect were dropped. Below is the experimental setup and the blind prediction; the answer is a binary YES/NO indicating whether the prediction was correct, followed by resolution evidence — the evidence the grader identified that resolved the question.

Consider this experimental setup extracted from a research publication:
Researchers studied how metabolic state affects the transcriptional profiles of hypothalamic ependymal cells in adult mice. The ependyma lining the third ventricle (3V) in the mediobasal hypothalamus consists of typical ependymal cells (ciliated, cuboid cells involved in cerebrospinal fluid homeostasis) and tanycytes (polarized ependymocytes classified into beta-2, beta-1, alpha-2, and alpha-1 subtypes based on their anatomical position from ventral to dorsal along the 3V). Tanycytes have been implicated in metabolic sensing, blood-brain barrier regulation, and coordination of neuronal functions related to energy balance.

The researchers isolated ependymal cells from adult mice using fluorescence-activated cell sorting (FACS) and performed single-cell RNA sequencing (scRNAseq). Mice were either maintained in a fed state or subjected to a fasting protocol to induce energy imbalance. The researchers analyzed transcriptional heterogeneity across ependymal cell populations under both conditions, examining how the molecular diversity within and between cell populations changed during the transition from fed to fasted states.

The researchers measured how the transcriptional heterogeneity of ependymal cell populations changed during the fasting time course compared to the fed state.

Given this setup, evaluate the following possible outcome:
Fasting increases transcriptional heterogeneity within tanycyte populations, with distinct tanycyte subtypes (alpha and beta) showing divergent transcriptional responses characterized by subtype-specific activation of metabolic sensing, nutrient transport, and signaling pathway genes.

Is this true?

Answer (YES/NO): NO